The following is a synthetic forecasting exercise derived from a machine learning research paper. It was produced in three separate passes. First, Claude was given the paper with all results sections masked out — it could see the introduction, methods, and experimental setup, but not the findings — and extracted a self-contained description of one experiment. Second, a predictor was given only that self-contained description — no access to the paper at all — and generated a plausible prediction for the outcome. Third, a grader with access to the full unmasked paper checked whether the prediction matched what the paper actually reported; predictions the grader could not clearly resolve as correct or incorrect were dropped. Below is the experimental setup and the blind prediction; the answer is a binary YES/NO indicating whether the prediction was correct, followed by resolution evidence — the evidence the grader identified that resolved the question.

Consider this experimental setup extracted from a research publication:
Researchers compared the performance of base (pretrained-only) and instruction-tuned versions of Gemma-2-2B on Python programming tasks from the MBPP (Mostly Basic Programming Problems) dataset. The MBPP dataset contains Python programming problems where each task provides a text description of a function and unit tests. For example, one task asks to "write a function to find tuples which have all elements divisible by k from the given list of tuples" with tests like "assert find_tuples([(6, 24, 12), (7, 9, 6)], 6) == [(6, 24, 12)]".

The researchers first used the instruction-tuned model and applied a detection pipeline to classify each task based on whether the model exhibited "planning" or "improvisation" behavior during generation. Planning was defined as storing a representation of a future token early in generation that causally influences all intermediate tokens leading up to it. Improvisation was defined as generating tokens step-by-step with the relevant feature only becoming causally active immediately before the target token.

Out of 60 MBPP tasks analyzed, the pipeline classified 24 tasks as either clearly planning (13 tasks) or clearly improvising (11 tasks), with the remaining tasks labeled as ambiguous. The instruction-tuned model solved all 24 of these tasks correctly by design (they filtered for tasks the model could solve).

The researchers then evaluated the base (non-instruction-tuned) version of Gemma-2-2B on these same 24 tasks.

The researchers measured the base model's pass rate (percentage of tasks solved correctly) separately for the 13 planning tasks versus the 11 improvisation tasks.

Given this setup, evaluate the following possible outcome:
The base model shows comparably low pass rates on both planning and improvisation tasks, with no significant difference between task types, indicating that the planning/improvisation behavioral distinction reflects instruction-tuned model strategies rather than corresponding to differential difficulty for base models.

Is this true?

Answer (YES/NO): NO